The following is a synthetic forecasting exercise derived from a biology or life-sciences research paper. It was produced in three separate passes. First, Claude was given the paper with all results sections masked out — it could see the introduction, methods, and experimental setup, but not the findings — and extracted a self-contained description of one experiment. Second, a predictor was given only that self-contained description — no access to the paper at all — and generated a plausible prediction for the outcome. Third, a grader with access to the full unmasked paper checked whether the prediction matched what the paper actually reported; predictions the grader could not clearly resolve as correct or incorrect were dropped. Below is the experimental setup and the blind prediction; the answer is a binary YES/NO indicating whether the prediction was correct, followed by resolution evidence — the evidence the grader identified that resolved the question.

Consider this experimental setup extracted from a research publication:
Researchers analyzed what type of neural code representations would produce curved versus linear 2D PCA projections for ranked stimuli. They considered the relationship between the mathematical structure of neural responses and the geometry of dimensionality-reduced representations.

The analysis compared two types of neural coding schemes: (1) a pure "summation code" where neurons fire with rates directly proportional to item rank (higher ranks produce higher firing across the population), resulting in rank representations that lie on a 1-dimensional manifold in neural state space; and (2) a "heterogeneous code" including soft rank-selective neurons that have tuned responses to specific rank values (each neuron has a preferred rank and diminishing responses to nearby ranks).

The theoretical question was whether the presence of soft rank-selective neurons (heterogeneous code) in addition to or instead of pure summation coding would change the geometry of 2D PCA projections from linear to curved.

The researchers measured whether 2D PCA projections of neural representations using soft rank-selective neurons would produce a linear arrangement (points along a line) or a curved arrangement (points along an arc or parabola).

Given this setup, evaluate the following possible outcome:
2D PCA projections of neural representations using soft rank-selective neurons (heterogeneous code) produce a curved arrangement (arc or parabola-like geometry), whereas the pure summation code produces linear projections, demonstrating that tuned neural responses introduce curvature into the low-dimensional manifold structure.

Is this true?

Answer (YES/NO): YES